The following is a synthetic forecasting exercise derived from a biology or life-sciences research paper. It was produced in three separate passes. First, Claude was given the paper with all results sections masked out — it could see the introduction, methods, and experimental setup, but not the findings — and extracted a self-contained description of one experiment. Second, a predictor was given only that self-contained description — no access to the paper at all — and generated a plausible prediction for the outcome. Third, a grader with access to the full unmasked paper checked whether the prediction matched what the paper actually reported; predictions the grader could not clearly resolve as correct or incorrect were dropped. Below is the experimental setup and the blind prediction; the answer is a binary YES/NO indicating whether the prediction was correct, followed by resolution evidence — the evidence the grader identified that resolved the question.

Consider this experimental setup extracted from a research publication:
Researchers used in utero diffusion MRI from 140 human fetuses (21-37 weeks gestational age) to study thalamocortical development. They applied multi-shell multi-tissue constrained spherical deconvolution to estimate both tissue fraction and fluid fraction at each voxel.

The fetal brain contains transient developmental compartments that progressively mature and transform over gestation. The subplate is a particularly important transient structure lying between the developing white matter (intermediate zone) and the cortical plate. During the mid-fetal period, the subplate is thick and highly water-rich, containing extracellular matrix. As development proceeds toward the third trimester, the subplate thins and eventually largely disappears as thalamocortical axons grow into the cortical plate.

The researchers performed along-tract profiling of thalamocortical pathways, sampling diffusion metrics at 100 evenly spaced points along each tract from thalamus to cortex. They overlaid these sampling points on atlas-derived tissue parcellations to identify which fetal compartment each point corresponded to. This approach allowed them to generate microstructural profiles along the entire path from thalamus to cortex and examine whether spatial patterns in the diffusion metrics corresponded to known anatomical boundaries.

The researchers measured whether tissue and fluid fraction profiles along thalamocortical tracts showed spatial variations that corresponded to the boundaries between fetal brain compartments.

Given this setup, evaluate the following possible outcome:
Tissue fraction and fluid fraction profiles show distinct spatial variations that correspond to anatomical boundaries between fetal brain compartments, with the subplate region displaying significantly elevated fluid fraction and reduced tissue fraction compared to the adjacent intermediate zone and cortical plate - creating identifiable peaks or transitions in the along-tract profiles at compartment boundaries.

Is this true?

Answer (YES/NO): YES